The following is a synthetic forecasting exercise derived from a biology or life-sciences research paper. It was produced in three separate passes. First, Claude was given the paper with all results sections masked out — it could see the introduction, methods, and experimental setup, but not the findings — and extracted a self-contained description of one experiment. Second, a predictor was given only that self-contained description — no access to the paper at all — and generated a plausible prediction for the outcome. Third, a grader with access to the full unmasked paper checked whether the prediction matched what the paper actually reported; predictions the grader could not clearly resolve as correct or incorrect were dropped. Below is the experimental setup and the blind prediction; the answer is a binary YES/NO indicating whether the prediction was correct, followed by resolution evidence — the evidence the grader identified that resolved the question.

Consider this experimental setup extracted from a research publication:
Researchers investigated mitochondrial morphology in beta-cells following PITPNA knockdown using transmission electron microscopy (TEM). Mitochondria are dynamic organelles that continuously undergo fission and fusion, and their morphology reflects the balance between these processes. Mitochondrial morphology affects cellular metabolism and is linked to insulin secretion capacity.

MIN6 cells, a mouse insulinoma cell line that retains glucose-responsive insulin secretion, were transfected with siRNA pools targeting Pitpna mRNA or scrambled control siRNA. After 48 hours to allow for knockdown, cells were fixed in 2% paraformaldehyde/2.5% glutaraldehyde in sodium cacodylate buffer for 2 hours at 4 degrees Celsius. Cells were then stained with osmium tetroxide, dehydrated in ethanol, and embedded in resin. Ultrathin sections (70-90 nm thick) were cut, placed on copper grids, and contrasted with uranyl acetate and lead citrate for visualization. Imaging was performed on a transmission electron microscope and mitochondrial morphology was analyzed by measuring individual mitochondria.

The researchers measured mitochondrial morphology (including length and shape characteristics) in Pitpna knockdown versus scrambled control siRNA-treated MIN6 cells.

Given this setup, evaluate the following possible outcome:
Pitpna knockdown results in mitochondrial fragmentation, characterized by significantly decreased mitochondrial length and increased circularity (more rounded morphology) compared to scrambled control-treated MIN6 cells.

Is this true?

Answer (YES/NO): NO